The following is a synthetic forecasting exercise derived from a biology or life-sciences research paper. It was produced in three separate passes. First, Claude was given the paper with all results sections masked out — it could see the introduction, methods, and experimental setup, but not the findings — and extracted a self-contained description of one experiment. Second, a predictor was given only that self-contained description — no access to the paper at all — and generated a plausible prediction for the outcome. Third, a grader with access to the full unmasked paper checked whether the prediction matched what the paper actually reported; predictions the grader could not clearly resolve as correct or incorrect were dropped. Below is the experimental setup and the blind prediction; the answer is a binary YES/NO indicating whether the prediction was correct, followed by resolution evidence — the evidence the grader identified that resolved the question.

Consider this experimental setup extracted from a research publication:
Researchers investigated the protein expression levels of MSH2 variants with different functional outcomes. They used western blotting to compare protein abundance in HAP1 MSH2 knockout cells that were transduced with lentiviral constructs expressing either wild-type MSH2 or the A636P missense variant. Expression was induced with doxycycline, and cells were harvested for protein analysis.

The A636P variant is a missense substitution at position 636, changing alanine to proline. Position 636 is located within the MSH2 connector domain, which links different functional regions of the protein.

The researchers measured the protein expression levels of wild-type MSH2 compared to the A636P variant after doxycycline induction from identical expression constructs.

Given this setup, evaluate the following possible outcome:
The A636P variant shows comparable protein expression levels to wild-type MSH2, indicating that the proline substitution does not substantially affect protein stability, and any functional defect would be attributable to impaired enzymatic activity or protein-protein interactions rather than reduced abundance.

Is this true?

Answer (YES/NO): NO